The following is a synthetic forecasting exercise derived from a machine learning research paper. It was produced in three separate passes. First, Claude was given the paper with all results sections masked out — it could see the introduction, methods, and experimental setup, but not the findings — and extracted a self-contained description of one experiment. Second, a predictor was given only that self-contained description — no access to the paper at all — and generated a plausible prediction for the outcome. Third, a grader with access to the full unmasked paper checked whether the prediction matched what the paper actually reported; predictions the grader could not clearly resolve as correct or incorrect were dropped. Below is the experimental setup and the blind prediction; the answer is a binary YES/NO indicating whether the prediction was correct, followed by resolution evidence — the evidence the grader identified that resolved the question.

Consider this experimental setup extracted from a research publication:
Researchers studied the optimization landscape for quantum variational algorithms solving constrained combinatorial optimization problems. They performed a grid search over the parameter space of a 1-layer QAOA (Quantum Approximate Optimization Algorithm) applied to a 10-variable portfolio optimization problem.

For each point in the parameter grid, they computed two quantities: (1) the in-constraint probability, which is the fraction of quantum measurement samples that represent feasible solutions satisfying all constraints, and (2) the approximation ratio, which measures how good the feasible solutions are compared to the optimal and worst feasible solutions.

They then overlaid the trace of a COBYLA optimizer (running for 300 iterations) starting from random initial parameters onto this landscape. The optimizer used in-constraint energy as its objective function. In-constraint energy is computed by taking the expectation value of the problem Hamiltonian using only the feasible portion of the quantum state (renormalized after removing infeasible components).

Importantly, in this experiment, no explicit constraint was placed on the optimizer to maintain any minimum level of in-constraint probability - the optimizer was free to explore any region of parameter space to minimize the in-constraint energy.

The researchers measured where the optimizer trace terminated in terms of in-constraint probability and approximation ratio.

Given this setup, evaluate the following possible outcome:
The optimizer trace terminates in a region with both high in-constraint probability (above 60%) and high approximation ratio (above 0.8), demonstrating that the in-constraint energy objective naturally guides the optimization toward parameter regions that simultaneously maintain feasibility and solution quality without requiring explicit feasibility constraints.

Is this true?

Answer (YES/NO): NO